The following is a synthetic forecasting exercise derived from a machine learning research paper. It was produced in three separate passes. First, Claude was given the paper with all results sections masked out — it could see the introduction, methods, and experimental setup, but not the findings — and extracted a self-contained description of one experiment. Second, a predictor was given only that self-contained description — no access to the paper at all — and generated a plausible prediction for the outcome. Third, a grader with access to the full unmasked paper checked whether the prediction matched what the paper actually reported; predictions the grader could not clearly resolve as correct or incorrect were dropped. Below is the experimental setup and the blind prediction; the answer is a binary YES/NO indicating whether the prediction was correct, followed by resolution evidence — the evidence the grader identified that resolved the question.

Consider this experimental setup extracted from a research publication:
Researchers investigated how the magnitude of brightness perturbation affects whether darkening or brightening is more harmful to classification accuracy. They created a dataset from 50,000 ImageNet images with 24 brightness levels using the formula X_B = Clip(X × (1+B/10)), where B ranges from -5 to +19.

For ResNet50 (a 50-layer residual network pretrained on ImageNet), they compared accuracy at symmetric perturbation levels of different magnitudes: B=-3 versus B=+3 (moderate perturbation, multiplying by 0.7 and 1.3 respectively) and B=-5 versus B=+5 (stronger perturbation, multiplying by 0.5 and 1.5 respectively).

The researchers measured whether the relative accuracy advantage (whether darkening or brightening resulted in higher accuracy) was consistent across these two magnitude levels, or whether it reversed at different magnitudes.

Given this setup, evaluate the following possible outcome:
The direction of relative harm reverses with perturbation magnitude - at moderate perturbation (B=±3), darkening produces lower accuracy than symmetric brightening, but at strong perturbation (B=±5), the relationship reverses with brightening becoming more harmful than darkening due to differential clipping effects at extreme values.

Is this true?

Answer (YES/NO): NO